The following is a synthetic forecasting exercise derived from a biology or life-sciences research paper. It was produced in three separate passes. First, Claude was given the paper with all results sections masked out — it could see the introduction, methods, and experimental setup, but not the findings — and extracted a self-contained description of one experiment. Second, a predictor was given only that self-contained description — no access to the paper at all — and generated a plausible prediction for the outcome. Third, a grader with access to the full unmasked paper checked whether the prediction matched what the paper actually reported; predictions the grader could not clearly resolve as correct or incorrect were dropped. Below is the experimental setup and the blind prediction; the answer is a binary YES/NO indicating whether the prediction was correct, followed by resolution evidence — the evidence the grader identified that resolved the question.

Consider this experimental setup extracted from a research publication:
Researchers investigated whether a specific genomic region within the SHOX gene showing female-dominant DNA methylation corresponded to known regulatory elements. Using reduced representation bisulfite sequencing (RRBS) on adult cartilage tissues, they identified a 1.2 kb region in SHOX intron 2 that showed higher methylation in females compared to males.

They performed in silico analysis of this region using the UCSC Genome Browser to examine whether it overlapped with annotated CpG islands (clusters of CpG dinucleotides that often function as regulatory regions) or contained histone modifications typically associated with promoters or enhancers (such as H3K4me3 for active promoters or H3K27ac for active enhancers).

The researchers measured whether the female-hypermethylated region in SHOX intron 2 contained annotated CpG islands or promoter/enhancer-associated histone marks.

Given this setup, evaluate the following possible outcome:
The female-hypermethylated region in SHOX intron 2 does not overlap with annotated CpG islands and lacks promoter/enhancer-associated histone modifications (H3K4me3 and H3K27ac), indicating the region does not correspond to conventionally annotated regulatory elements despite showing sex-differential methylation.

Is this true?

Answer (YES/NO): NO